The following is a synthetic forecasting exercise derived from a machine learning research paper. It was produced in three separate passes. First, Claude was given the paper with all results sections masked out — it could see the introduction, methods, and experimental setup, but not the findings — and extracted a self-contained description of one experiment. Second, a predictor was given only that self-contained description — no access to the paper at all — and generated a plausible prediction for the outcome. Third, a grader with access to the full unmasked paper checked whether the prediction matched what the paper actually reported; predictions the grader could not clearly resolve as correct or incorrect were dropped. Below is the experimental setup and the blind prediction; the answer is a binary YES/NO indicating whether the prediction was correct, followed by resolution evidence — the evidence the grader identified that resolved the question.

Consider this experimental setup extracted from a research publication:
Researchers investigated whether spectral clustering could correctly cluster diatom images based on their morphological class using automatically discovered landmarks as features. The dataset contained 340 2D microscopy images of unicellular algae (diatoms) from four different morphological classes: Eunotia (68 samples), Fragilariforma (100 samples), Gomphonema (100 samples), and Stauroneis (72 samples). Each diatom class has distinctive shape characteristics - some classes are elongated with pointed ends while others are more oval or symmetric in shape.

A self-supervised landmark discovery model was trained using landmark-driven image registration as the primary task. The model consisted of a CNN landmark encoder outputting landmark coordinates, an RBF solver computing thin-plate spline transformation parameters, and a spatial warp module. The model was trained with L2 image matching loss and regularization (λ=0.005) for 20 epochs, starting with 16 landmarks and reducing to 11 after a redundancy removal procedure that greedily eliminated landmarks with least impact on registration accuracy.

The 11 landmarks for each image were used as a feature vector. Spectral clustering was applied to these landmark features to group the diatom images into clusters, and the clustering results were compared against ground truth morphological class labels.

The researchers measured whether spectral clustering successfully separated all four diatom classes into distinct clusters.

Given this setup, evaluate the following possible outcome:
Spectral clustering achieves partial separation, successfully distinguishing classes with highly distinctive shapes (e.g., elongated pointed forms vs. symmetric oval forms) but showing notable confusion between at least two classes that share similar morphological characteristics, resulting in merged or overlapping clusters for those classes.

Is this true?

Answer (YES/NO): YES